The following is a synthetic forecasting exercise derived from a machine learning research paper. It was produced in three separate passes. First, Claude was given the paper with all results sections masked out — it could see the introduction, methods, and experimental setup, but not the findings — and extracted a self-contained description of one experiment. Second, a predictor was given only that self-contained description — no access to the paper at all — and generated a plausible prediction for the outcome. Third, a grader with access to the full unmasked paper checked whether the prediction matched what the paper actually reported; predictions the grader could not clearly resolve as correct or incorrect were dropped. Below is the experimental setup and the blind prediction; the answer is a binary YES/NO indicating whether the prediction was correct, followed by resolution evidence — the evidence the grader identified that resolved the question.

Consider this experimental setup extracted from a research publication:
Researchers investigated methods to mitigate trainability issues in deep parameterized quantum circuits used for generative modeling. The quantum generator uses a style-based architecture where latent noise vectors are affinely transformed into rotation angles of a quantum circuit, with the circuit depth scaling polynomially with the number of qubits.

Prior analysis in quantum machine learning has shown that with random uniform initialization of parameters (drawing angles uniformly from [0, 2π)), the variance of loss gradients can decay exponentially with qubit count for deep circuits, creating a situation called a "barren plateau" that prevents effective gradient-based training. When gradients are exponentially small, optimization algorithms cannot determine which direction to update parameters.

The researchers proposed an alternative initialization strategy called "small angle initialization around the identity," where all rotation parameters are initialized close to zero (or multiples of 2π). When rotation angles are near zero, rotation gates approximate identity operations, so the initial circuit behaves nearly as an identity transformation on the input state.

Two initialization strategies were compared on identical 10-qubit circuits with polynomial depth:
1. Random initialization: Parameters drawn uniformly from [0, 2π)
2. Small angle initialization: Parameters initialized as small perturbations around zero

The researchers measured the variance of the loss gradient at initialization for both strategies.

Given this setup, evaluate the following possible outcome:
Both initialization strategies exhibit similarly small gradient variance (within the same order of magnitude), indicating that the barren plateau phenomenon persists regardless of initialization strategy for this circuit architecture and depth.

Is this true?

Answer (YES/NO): NO